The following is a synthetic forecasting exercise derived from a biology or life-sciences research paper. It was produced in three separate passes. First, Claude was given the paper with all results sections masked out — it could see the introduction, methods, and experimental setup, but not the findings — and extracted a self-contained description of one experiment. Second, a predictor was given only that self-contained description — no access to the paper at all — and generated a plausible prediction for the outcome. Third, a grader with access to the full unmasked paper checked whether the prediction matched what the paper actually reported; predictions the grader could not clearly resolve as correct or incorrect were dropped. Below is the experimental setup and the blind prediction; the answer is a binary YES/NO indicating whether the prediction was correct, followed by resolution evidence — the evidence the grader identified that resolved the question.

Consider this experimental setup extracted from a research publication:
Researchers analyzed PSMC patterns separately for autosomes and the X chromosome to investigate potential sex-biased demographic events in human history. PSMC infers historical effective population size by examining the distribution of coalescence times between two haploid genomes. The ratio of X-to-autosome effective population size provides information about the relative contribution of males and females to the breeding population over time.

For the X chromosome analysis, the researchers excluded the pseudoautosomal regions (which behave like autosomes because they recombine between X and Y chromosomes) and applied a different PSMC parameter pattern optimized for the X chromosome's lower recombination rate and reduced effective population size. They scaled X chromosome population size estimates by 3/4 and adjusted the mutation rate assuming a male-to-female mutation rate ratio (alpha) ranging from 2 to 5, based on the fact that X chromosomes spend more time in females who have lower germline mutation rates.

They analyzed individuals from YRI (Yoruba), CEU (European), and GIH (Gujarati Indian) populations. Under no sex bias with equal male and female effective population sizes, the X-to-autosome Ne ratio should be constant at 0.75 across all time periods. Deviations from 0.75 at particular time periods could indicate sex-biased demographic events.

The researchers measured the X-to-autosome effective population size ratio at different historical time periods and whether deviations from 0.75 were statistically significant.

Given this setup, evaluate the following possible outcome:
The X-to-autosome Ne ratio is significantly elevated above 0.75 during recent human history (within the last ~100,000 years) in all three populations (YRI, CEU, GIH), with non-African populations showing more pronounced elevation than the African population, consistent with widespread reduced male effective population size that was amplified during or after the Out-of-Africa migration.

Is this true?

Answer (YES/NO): NO